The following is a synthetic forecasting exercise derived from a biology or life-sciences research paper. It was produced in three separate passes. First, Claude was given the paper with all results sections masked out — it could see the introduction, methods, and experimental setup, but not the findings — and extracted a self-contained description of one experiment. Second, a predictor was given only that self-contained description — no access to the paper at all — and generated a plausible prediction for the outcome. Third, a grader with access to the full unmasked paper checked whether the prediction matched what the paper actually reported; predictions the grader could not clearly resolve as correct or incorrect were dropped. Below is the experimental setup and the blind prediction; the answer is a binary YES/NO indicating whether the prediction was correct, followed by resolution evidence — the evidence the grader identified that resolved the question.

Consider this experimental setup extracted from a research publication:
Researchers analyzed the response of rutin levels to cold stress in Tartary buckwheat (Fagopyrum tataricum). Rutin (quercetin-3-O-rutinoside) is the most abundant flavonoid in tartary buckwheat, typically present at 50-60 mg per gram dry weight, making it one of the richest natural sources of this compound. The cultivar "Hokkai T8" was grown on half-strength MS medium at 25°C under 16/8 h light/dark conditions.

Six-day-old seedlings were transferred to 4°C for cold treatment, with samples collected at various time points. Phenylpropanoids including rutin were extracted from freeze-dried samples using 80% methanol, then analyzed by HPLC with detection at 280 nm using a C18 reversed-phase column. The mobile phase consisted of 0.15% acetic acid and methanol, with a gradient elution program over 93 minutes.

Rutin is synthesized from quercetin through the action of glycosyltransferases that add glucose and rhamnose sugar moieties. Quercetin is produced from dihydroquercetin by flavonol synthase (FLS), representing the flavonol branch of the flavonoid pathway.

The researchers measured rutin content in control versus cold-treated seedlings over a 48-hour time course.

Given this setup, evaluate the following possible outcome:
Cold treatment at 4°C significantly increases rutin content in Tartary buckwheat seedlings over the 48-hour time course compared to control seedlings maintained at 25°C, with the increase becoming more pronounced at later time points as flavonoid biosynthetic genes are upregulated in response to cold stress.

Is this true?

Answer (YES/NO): NO